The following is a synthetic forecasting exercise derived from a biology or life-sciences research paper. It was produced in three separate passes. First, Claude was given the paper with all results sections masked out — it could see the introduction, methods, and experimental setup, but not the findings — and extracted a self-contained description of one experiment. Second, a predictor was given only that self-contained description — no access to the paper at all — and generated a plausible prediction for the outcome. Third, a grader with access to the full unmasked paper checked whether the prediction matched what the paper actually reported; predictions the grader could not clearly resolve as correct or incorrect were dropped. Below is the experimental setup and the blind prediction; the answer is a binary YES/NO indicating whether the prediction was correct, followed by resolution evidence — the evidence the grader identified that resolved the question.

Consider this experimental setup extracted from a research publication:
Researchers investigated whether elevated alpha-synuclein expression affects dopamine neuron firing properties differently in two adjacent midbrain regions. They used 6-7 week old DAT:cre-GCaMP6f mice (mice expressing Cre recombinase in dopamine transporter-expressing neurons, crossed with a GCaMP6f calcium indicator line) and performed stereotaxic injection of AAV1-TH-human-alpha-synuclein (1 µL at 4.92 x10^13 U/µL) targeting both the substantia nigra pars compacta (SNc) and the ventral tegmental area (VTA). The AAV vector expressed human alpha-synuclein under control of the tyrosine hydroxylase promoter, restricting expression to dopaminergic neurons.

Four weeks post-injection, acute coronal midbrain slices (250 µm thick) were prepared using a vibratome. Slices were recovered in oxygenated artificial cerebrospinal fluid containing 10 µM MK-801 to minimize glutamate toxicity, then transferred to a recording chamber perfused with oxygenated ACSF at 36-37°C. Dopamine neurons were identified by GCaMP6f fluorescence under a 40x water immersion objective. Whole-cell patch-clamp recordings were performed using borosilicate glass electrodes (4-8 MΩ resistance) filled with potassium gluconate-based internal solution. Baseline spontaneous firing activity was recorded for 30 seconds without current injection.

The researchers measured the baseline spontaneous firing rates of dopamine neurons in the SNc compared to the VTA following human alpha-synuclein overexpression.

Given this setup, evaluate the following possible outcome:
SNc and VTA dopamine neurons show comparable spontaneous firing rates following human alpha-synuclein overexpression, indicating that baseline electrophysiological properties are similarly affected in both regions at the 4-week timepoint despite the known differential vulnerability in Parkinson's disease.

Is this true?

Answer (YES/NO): NO